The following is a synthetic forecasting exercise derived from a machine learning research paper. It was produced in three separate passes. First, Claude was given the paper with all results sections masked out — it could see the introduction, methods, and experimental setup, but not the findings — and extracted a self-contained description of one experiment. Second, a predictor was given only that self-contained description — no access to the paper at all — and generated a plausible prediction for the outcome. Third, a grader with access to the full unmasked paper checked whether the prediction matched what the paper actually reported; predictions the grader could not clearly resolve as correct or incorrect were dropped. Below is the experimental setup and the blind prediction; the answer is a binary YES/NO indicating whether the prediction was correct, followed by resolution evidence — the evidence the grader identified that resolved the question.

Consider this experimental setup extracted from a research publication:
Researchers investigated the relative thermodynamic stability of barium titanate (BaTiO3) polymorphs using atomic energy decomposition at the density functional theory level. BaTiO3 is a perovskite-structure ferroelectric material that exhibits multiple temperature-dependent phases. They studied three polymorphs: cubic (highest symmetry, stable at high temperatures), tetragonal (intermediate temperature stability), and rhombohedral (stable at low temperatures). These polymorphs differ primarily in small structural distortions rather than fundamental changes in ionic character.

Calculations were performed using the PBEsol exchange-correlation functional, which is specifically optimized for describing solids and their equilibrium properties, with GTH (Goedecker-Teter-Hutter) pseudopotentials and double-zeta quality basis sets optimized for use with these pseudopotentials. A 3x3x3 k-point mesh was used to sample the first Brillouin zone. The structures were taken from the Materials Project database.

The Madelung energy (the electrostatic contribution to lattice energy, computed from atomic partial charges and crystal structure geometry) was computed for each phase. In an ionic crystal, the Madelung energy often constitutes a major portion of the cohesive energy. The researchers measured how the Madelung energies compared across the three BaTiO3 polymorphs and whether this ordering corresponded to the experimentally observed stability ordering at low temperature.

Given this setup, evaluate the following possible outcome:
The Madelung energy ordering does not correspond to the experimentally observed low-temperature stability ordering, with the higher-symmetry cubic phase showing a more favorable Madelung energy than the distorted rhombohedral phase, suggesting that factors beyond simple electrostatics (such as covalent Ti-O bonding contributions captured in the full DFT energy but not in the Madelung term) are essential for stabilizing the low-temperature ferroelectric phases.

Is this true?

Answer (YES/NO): YES